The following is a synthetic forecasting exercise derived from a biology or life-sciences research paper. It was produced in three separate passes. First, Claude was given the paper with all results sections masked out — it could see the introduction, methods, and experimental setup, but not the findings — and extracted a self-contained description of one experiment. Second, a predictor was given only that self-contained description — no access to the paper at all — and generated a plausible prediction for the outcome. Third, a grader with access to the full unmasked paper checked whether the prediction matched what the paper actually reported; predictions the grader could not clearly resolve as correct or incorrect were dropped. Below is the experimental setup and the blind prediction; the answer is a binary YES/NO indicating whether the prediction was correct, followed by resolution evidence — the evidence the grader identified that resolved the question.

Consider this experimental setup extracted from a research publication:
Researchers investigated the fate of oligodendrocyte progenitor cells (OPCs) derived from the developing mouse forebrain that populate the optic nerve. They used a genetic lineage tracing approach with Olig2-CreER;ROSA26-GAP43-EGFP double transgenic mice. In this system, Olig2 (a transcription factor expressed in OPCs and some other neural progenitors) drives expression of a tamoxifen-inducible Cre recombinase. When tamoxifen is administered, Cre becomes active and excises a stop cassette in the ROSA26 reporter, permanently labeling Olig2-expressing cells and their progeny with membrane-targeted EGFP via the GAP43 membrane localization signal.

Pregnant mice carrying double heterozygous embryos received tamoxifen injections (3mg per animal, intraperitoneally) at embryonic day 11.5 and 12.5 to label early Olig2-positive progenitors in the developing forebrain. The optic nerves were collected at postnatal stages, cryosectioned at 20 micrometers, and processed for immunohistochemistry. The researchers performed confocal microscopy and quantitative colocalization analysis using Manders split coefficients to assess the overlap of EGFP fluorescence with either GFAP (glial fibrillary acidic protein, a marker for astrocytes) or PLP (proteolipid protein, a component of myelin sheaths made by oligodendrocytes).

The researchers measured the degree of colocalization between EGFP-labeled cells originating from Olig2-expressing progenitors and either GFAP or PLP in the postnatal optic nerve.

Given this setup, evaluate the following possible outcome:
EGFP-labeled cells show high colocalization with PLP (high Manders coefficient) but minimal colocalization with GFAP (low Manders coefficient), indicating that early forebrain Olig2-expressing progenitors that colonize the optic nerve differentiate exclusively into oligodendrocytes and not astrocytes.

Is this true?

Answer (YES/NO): YES